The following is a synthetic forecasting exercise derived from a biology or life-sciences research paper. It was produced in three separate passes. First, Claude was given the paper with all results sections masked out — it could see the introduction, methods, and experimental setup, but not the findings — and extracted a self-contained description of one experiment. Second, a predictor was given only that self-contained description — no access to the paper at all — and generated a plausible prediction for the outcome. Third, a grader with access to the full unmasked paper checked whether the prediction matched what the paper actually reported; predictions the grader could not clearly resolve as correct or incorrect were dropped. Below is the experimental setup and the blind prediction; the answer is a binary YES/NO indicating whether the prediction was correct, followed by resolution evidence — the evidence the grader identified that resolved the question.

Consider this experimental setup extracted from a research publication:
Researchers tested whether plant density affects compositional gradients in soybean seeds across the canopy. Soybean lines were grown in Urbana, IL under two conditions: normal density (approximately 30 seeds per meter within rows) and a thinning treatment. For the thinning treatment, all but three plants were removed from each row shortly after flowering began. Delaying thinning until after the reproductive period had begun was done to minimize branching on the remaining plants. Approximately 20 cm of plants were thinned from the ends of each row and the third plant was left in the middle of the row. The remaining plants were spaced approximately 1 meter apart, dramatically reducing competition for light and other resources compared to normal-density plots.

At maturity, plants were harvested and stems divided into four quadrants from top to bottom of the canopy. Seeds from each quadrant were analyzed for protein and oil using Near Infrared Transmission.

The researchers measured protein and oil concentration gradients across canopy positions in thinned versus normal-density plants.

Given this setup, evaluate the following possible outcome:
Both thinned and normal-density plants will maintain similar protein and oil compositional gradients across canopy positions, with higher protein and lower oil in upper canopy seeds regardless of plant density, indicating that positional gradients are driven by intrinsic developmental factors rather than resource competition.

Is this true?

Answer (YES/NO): NO